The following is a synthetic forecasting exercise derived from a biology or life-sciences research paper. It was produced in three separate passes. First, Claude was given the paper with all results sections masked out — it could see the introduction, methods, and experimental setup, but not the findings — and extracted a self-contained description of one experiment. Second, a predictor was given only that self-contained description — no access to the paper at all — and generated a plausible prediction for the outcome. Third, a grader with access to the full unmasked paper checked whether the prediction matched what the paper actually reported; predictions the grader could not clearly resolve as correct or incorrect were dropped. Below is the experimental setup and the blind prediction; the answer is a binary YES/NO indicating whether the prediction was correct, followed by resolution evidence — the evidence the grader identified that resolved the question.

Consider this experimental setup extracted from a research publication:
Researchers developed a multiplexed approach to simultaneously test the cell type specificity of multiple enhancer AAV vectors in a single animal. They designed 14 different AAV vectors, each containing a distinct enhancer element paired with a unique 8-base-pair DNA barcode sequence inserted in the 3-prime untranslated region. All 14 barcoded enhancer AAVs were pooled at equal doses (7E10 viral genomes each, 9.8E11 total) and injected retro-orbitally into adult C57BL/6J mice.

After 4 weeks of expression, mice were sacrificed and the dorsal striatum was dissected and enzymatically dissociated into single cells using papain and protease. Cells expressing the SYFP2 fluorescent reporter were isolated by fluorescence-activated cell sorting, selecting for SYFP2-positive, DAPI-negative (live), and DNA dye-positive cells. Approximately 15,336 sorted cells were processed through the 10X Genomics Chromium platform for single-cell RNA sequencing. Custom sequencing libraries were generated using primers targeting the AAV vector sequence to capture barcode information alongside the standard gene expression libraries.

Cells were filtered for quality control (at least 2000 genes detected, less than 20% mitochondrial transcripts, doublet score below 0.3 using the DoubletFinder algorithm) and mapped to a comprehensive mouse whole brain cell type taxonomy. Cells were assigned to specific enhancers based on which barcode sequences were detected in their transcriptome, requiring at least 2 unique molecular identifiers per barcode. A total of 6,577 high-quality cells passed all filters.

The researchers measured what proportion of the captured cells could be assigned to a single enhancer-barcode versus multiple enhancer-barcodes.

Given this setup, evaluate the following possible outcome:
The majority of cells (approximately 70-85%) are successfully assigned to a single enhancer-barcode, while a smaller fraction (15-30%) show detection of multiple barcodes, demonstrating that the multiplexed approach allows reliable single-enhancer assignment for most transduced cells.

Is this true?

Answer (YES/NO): NO